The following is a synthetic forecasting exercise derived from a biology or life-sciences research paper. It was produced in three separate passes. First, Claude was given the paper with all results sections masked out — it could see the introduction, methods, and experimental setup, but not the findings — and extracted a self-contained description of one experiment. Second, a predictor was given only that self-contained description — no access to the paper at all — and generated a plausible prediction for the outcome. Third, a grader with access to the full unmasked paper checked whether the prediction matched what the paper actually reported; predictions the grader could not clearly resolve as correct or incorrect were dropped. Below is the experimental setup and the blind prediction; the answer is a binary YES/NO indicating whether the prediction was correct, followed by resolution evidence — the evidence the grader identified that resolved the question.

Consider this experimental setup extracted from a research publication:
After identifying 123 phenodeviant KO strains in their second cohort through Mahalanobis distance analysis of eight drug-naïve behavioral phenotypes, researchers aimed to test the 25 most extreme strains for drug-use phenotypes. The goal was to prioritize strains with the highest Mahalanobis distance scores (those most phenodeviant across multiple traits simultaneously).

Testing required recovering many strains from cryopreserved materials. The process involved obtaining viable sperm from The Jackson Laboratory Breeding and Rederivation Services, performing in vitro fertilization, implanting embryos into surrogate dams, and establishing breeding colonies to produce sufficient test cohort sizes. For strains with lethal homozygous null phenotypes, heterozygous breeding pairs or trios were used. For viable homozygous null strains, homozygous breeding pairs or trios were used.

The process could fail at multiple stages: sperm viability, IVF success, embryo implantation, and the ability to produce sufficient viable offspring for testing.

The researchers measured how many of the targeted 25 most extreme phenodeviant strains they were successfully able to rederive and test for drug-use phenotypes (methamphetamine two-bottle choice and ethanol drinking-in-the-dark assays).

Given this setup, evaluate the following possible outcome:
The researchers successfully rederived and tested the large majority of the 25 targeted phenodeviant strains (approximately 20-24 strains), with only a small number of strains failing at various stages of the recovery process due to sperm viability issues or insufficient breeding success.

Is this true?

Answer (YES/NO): NO